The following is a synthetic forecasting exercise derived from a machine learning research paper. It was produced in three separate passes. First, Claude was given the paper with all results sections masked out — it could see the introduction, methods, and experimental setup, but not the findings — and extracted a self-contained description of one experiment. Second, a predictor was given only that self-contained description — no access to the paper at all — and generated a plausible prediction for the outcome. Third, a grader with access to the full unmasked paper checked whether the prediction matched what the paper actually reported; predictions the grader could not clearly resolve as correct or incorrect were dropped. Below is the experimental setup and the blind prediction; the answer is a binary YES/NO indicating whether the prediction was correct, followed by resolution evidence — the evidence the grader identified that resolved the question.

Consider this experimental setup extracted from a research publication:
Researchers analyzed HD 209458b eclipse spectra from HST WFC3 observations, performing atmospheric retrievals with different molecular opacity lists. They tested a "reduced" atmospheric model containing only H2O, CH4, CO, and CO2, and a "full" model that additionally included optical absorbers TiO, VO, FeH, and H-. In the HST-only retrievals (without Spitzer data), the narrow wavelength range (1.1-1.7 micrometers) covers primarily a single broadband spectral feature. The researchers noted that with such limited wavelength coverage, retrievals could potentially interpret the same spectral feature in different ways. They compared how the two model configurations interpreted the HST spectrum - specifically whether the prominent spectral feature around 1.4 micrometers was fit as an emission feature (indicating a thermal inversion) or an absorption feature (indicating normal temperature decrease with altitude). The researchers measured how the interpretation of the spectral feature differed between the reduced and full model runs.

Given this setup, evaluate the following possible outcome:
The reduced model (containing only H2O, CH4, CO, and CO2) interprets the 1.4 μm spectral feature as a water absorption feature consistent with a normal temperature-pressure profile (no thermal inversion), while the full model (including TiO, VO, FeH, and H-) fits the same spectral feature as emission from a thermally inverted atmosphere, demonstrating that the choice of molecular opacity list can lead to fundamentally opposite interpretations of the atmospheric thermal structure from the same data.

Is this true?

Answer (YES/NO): YES